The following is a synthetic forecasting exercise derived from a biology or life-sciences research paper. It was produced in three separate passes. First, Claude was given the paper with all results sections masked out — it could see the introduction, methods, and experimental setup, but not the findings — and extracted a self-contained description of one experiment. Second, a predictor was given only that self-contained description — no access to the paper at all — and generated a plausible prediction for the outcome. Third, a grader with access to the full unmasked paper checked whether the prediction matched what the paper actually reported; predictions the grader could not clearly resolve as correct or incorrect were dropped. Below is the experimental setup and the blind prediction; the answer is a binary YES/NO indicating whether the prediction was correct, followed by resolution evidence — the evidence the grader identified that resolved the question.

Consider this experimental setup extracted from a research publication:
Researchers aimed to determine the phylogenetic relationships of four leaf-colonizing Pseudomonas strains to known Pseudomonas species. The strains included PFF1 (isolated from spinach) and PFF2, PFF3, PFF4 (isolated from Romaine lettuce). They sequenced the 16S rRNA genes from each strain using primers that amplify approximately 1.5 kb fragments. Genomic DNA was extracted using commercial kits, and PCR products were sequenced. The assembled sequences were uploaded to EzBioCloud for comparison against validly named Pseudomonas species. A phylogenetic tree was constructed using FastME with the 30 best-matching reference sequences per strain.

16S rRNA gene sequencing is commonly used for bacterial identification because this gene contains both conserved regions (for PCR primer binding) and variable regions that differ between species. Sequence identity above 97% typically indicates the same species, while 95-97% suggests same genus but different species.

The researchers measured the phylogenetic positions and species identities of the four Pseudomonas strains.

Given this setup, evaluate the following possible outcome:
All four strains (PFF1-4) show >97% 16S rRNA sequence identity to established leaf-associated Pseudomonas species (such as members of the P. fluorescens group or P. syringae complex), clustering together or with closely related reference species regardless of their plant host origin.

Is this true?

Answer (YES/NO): NO